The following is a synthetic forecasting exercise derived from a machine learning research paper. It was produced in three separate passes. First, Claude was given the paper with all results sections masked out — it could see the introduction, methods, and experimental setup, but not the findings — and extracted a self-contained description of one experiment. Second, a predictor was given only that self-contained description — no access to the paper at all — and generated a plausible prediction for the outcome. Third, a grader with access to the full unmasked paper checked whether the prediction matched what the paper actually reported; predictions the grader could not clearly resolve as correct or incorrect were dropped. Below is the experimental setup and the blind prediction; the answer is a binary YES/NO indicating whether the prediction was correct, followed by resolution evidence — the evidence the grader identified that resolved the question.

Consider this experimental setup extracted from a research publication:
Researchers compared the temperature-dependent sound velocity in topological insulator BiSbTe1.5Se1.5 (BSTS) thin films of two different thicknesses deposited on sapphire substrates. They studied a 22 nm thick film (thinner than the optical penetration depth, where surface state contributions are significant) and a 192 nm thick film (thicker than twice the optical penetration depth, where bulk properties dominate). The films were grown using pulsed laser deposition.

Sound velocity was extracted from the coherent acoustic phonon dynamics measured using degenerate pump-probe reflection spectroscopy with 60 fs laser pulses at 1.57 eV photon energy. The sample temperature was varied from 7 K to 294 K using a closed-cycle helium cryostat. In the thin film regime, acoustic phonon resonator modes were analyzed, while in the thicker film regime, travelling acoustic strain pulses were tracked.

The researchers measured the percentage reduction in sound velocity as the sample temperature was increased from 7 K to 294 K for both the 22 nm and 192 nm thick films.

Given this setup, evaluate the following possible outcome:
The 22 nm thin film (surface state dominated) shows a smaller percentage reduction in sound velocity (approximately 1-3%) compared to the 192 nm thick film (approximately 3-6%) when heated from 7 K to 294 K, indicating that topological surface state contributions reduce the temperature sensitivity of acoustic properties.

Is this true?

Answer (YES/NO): NO